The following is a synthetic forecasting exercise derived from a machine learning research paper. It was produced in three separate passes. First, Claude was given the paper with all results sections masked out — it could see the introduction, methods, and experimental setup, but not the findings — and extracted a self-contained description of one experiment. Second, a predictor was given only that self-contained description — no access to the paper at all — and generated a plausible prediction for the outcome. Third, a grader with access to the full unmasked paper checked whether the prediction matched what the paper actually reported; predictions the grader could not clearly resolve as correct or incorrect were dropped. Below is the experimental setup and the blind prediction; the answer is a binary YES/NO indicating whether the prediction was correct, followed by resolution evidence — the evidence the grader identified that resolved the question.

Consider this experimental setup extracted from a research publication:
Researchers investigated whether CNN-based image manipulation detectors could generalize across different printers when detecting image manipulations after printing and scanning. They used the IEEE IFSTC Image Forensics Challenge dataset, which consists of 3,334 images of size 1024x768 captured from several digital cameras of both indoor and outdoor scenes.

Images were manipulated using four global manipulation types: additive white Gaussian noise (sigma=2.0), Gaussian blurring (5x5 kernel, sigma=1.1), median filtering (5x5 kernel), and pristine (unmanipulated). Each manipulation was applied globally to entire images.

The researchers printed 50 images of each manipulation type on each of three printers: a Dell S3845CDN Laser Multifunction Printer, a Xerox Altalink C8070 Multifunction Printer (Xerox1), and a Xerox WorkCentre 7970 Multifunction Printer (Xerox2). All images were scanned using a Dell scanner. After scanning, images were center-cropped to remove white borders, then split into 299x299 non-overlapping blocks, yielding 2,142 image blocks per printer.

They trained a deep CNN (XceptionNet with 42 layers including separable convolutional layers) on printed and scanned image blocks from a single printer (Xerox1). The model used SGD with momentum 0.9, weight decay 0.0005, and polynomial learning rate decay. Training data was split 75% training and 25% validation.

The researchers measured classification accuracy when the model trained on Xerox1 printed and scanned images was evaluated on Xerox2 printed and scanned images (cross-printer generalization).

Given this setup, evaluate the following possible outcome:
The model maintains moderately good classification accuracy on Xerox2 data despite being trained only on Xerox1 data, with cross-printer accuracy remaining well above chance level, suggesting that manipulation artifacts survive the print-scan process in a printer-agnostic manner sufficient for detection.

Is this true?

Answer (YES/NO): NO